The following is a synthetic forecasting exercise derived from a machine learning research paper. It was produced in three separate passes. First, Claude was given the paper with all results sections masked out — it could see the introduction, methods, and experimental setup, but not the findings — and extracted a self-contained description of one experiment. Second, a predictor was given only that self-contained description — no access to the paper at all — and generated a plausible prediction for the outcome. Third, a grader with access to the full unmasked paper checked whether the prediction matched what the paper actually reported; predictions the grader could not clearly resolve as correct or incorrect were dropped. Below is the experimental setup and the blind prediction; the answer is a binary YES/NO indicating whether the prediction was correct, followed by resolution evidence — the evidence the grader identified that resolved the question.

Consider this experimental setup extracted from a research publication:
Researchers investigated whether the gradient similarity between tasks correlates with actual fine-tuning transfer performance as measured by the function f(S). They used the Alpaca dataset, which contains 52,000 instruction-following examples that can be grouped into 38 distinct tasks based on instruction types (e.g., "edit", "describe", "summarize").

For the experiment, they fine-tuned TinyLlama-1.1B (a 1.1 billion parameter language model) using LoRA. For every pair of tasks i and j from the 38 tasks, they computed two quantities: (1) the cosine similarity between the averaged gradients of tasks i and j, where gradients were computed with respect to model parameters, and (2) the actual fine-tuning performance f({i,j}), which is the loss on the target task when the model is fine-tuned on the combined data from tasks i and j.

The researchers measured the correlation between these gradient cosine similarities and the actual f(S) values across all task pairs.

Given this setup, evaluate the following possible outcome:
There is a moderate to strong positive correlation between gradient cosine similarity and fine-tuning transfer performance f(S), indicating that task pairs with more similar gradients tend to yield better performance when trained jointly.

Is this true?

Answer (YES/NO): NO